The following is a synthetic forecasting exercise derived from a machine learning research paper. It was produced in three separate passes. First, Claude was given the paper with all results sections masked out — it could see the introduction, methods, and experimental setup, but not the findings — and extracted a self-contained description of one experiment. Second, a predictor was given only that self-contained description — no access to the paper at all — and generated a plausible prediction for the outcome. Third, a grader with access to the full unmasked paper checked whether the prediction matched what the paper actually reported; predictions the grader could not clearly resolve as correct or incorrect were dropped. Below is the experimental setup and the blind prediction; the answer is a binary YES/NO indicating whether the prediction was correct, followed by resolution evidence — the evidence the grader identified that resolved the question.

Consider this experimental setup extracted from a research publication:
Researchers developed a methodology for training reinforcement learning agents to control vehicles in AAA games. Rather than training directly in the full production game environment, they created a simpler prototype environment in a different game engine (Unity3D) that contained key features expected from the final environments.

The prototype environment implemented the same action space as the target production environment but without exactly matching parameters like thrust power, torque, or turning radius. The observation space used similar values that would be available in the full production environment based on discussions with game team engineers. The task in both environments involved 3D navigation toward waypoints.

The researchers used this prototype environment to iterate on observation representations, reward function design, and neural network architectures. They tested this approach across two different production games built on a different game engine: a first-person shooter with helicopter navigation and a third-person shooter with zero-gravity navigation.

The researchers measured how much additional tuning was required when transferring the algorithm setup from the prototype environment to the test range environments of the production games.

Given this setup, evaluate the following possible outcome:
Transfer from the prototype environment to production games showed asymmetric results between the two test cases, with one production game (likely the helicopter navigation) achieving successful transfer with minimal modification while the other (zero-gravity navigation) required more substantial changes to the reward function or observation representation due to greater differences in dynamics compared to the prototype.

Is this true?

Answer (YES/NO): NO